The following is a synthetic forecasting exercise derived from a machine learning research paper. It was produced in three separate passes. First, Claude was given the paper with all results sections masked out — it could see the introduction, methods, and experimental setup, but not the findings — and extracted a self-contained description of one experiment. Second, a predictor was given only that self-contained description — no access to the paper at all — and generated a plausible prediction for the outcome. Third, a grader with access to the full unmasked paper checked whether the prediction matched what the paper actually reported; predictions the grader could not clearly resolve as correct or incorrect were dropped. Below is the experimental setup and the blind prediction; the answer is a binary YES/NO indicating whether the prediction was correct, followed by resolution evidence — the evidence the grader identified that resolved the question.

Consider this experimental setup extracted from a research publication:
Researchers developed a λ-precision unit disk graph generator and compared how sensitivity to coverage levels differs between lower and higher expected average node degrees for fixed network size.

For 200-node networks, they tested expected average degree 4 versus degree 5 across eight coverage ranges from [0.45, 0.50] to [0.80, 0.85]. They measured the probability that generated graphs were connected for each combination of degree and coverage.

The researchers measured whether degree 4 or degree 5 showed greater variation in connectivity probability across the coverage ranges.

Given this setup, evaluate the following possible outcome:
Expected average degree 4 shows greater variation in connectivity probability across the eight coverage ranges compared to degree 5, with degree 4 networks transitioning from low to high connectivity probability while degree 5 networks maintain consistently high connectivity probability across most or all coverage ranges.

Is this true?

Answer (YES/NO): YES